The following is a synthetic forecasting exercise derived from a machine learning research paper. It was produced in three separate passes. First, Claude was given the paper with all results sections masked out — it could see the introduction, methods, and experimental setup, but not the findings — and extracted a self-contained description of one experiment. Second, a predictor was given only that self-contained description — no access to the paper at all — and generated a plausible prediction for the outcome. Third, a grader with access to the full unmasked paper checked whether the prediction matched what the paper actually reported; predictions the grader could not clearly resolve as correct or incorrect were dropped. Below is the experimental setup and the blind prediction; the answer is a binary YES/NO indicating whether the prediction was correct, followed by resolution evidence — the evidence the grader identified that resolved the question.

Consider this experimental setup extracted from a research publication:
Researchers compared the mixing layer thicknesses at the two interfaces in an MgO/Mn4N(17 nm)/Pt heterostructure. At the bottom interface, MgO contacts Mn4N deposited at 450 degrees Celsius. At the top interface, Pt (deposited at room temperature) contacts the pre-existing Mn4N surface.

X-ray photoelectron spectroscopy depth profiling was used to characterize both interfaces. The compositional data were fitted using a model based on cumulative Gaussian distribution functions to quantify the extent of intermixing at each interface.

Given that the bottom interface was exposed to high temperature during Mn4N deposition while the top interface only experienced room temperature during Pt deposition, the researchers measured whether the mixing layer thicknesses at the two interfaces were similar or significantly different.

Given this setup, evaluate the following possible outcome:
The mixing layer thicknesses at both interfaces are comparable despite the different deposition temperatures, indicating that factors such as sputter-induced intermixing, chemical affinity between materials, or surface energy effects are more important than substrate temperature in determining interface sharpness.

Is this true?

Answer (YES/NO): YES